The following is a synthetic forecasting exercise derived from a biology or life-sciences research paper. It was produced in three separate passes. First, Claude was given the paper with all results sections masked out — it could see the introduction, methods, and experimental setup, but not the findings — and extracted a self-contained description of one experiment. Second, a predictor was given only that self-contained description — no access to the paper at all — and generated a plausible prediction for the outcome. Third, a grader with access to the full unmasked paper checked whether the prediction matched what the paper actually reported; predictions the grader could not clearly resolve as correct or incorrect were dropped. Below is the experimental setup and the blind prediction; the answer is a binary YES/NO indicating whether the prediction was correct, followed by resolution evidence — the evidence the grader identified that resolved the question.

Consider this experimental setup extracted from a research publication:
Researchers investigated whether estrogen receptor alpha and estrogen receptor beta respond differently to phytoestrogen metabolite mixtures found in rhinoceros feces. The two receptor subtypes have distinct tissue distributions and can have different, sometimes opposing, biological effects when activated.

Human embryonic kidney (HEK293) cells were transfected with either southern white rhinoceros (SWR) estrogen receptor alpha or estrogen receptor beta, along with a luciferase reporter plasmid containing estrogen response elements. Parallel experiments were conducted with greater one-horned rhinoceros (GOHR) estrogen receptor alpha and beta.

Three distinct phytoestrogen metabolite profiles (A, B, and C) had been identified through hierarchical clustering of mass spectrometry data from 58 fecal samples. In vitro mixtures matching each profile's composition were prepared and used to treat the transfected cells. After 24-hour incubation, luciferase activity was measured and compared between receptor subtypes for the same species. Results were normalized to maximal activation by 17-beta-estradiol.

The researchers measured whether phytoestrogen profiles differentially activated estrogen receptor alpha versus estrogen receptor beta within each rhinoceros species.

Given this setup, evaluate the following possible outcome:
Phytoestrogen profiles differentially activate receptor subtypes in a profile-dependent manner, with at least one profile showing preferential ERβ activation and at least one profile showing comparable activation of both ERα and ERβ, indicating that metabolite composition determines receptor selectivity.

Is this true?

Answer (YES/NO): NO